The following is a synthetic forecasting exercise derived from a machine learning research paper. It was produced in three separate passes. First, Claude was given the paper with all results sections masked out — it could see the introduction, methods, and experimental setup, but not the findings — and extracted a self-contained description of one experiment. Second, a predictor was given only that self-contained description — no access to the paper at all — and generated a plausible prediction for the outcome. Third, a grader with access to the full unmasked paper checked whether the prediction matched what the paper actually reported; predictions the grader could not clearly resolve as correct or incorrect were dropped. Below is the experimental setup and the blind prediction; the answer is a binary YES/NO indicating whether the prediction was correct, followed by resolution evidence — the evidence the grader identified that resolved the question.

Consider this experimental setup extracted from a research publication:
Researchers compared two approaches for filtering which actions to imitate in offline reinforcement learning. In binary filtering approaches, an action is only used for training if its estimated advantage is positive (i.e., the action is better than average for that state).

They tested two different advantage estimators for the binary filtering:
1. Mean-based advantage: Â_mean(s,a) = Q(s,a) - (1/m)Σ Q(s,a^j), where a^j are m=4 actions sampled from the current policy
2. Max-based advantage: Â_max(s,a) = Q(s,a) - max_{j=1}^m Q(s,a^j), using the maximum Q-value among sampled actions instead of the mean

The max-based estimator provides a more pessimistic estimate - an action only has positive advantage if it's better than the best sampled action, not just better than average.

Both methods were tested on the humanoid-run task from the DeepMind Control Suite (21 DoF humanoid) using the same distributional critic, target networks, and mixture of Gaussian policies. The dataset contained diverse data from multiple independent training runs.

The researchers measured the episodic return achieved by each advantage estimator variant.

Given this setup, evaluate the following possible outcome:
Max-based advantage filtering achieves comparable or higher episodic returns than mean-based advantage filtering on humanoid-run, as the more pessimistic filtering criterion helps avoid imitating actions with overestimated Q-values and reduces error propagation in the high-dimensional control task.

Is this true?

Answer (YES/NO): NO